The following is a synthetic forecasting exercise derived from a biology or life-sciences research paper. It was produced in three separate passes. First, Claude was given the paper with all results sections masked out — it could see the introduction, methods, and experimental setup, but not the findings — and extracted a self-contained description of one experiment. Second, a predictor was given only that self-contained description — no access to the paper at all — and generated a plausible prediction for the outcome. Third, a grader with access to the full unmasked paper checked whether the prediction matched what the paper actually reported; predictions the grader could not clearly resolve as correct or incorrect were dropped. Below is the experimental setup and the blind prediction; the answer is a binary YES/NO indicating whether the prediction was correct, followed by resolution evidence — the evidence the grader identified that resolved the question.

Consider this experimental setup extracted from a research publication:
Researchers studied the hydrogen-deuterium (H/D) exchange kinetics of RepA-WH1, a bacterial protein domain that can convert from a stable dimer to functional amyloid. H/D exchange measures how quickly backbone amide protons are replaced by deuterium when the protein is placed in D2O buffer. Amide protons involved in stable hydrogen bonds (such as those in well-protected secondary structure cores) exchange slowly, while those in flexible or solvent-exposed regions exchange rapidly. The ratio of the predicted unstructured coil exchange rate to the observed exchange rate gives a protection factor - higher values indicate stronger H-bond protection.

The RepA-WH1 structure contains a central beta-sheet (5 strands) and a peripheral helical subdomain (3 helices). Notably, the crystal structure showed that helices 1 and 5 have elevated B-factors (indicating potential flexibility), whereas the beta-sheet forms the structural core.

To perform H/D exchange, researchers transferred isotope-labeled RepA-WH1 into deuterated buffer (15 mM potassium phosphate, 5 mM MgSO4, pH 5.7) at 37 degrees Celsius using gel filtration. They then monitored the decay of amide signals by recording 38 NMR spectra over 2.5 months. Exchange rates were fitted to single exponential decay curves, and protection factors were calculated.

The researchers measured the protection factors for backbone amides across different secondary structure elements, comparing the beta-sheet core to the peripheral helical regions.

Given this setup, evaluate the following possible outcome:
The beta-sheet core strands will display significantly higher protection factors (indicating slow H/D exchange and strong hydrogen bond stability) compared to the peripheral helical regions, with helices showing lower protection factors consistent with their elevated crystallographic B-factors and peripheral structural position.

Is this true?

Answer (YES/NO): YES